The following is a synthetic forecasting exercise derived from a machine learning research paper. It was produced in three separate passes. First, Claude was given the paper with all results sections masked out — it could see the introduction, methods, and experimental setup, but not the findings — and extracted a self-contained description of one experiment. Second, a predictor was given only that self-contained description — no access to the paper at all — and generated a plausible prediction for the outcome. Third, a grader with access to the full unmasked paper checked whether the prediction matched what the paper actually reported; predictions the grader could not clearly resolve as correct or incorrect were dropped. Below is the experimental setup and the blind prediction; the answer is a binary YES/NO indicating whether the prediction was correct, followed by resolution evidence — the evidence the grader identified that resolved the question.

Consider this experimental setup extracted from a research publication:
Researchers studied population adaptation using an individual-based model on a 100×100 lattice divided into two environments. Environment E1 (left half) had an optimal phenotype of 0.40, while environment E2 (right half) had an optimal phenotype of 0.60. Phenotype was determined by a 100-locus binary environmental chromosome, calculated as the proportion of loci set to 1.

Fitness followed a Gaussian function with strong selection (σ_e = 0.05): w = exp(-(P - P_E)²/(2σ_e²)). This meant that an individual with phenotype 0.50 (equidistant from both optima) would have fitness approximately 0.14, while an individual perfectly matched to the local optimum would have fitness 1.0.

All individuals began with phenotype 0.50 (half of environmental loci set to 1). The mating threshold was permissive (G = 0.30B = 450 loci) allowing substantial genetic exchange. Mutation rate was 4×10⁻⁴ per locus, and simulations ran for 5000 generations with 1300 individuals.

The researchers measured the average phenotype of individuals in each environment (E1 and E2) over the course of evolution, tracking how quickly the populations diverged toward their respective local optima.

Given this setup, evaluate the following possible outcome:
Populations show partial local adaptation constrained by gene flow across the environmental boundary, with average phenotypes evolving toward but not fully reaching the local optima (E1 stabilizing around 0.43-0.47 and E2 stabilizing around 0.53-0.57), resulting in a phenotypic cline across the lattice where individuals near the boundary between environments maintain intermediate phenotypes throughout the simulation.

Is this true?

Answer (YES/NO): NO